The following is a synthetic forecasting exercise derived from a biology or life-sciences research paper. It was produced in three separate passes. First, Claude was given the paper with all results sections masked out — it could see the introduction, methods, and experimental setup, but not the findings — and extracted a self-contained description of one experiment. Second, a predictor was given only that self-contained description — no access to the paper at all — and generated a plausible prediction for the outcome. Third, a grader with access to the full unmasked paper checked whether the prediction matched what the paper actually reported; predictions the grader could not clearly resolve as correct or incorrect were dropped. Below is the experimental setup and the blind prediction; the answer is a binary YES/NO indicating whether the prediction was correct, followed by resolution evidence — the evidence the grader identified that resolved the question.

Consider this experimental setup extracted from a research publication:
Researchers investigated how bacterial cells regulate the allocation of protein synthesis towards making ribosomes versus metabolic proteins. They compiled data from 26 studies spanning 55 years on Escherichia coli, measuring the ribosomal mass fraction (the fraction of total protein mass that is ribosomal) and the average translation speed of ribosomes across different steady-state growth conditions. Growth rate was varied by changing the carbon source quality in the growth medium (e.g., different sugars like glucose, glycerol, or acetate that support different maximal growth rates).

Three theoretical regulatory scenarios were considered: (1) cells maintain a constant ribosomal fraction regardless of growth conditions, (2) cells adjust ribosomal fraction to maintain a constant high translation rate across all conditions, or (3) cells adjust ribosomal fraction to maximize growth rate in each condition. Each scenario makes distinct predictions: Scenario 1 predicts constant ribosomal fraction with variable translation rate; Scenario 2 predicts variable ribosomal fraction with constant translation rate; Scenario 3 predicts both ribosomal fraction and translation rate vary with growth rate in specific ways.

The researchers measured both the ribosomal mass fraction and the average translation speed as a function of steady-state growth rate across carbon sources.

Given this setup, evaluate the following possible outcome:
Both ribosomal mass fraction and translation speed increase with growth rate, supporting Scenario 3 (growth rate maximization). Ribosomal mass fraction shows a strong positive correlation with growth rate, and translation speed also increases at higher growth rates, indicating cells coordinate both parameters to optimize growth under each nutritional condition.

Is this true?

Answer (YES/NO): YES